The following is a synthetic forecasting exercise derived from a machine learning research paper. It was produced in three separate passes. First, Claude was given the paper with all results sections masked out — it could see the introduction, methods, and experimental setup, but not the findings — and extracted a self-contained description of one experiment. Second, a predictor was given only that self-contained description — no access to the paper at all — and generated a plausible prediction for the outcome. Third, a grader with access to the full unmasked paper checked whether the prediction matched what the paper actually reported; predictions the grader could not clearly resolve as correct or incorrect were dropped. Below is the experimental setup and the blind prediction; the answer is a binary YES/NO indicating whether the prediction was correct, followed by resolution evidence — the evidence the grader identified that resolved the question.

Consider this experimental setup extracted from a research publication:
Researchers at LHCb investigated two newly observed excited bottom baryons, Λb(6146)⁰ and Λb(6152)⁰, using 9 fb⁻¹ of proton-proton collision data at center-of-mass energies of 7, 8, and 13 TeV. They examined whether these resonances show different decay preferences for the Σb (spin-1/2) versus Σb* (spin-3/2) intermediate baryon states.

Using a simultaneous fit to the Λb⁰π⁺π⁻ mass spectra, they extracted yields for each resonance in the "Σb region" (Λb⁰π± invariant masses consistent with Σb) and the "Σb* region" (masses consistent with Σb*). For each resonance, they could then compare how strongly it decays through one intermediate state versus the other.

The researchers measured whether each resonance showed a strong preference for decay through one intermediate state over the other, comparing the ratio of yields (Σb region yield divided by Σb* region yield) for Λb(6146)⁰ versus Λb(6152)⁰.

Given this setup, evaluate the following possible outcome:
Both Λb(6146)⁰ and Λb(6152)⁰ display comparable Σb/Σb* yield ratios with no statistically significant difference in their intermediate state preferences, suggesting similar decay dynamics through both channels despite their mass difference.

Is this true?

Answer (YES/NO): NO